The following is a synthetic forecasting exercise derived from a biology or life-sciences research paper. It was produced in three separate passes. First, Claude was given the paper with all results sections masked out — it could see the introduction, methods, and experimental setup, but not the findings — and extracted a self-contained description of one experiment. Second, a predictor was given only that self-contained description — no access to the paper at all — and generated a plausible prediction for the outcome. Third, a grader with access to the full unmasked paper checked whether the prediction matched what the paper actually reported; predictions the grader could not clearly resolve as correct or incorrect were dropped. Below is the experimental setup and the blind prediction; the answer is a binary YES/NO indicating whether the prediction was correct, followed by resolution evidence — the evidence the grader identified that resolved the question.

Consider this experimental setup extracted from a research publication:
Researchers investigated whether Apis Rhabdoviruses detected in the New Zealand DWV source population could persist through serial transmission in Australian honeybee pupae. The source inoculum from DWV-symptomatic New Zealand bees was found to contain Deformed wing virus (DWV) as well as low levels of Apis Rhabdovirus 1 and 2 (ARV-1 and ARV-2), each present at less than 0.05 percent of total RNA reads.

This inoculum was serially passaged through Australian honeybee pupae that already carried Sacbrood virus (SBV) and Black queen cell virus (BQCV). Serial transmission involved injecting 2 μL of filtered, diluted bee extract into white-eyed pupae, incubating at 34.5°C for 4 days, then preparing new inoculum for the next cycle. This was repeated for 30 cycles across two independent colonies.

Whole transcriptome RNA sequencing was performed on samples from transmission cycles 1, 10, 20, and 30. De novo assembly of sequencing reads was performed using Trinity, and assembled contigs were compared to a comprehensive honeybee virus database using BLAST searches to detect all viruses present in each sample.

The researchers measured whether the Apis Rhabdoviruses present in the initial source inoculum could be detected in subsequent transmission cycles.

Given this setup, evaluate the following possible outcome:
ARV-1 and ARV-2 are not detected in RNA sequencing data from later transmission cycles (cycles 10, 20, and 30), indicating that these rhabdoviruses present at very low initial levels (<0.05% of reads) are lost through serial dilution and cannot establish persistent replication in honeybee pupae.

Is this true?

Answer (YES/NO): YES